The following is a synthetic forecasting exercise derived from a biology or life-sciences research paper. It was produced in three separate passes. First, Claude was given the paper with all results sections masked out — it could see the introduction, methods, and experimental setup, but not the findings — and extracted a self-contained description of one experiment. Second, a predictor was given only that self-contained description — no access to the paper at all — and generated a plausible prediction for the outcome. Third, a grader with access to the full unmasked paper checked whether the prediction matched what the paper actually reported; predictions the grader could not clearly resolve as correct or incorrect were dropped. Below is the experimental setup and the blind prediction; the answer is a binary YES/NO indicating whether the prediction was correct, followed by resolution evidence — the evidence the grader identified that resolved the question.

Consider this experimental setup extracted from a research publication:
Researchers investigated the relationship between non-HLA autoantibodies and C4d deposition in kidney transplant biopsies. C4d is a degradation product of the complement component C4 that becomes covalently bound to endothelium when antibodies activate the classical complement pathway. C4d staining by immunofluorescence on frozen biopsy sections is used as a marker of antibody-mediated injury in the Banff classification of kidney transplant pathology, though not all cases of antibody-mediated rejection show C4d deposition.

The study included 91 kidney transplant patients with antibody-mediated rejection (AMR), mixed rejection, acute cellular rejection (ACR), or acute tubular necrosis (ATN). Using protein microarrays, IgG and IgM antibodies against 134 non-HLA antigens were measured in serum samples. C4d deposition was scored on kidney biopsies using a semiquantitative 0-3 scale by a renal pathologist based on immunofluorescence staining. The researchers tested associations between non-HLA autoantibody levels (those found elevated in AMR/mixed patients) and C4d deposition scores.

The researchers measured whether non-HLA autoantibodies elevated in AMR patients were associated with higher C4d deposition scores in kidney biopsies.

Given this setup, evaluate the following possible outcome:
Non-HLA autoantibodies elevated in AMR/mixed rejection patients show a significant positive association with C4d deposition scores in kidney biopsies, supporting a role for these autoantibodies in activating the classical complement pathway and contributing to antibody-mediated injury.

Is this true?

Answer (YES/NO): YES